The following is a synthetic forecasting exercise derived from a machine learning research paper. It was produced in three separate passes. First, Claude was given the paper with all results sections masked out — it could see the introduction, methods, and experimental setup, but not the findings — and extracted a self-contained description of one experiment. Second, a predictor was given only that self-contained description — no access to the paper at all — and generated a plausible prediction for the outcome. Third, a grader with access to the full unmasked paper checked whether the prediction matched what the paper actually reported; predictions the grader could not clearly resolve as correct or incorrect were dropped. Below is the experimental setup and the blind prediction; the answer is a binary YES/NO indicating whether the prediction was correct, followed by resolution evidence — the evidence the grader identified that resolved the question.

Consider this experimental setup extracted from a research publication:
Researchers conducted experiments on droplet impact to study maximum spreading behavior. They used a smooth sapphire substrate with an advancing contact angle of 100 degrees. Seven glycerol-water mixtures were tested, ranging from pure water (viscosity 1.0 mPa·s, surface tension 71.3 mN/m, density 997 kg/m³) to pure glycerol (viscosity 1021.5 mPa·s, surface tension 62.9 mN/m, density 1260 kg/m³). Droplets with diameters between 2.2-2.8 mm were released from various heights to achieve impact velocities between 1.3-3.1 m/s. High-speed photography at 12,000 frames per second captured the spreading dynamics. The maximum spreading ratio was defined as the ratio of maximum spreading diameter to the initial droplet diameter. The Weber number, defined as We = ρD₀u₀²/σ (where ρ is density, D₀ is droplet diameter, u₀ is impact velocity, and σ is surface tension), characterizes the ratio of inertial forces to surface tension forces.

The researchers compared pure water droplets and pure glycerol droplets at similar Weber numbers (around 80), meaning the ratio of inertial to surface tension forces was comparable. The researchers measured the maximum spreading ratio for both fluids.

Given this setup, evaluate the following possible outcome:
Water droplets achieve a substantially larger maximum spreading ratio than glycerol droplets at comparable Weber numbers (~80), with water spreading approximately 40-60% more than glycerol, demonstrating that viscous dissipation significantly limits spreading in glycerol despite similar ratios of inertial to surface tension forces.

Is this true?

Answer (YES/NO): NO